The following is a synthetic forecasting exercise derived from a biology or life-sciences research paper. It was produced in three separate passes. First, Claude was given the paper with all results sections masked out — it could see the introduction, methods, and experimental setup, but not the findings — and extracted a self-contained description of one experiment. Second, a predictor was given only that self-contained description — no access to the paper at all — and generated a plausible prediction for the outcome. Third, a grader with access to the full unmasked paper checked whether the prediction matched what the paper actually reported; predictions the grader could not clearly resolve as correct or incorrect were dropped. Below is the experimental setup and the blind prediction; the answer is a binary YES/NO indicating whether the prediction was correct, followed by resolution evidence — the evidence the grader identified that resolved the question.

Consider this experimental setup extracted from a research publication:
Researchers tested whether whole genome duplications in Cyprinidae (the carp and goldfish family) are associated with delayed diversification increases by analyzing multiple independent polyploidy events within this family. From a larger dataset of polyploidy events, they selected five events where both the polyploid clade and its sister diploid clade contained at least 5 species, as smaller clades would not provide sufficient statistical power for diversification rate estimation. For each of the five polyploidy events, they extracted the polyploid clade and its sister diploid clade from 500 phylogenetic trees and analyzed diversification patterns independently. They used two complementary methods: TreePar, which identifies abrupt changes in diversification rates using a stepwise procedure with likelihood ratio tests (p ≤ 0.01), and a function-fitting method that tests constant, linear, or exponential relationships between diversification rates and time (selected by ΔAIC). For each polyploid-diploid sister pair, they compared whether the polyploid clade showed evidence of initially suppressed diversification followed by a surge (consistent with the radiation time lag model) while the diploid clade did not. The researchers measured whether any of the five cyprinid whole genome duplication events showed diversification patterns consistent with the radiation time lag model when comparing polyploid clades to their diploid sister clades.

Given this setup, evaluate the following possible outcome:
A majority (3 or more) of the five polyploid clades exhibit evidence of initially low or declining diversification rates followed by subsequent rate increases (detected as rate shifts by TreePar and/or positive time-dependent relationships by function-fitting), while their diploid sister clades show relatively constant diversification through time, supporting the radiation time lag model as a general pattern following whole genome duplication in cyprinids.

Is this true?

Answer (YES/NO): NO